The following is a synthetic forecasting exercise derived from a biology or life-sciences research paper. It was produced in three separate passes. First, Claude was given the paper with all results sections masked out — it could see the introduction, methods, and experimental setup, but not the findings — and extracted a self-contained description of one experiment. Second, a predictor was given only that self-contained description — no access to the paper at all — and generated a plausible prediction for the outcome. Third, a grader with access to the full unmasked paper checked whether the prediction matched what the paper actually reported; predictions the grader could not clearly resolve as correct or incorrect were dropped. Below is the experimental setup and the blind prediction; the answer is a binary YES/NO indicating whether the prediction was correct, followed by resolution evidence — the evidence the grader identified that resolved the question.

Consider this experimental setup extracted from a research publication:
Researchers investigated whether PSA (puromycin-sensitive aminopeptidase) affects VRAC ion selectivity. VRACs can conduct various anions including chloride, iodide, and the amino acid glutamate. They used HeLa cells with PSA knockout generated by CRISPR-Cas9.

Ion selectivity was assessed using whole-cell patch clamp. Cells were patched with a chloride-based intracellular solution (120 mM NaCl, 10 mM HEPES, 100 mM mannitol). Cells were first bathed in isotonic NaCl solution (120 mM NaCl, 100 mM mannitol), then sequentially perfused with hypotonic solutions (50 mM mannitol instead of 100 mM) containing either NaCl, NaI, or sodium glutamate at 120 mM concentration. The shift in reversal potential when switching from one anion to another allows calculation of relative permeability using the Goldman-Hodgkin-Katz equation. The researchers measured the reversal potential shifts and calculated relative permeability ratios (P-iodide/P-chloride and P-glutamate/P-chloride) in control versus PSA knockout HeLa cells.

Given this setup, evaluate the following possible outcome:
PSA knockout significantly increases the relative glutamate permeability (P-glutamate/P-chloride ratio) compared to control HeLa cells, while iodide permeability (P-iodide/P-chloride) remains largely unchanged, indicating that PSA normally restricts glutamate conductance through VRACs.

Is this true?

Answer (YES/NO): NO